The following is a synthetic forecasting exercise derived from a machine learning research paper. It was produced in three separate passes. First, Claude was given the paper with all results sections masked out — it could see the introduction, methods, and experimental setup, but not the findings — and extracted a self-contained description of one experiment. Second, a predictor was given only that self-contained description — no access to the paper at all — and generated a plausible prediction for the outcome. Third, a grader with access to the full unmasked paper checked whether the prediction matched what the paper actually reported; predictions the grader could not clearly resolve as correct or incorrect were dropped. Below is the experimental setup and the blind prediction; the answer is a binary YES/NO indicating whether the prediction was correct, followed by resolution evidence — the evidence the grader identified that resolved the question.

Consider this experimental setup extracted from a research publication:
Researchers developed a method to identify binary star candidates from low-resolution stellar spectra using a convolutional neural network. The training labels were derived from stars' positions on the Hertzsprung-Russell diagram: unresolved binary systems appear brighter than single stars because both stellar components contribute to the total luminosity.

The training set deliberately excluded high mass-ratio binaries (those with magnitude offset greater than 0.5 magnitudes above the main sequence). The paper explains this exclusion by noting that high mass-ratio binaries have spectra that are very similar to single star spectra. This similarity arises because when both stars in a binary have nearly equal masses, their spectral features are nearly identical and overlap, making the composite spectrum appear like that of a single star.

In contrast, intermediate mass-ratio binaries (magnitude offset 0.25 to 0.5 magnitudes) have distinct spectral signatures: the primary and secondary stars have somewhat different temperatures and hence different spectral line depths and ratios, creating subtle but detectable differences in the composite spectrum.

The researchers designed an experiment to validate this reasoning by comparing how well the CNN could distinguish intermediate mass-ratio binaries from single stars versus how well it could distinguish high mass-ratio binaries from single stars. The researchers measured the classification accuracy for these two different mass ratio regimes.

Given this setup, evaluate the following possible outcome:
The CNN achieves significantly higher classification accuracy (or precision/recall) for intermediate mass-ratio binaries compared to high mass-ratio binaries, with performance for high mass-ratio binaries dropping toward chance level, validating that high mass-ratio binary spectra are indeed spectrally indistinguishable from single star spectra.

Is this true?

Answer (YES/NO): YES